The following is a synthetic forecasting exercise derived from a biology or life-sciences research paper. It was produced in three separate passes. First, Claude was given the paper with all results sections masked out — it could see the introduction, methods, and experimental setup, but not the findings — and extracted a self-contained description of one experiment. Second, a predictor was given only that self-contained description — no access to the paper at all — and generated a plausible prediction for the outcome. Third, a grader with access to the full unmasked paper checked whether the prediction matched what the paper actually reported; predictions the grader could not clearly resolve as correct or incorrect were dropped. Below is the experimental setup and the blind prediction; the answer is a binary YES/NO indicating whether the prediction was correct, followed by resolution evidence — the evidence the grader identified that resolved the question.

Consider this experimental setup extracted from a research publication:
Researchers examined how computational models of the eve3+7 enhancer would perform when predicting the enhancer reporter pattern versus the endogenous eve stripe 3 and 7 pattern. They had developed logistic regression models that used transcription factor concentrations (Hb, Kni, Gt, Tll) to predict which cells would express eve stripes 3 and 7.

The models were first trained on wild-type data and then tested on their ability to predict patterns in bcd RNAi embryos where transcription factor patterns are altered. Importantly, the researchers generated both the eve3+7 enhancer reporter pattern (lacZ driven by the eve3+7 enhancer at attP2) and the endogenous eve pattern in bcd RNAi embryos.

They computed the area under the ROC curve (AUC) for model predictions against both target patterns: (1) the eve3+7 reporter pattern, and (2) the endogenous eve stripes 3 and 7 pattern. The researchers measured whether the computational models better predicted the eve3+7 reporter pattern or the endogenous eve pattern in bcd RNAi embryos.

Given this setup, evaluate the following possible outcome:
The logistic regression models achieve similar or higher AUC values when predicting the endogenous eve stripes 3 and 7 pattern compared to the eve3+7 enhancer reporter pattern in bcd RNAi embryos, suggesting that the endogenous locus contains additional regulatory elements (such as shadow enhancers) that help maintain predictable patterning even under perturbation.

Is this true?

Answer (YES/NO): YES